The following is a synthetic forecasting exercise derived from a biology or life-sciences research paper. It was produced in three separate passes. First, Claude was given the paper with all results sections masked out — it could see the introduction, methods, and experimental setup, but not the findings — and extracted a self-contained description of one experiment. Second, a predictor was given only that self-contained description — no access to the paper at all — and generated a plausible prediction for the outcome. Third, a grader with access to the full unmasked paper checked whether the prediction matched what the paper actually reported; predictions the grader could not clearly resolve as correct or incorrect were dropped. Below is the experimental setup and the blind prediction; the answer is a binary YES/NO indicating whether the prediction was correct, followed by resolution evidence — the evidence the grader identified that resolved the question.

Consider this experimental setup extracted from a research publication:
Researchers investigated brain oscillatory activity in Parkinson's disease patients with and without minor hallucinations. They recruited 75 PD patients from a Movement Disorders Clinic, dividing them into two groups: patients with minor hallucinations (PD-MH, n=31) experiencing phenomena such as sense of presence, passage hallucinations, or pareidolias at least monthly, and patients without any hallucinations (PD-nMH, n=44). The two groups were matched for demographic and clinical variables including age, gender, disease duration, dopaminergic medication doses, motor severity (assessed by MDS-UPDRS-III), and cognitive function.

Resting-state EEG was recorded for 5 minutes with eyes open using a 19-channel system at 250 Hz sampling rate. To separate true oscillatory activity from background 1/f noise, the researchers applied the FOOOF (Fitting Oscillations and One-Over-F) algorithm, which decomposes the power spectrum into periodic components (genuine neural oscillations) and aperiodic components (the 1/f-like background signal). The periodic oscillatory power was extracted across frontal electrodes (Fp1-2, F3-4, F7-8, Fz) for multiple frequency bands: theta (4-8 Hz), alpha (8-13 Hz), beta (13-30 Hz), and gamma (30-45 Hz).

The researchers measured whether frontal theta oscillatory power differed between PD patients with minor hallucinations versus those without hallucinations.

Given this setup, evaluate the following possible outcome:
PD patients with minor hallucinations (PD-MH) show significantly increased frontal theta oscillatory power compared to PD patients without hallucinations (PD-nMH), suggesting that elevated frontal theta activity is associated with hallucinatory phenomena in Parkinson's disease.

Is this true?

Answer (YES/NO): NO